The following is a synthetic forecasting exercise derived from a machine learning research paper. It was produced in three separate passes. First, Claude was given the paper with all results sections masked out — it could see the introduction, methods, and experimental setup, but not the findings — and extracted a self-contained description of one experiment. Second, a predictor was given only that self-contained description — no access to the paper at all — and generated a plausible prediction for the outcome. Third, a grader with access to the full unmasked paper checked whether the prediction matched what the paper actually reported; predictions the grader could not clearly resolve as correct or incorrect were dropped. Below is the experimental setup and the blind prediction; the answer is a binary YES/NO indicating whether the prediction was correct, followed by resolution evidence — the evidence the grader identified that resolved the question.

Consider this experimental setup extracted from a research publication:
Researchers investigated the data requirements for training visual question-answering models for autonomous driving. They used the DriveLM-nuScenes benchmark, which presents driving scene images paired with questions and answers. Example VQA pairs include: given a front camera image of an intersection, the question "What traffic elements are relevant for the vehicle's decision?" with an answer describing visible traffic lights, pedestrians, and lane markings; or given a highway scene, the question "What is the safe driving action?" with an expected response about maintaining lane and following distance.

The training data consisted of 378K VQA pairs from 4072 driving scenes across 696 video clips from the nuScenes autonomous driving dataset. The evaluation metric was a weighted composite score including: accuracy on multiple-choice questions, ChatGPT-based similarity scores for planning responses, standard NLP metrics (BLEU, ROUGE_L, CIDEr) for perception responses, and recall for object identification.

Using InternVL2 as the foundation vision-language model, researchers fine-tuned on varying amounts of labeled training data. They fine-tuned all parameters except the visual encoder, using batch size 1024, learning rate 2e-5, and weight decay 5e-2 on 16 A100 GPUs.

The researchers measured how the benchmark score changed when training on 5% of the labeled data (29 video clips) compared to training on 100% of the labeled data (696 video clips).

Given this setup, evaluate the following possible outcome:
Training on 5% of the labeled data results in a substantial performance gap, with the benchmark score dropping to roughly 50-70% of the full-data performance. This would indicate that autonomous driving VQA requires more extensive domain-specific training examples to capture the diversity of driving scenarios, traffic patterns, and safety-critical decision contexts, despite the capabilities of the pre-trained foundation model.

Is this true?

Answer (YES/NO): NO